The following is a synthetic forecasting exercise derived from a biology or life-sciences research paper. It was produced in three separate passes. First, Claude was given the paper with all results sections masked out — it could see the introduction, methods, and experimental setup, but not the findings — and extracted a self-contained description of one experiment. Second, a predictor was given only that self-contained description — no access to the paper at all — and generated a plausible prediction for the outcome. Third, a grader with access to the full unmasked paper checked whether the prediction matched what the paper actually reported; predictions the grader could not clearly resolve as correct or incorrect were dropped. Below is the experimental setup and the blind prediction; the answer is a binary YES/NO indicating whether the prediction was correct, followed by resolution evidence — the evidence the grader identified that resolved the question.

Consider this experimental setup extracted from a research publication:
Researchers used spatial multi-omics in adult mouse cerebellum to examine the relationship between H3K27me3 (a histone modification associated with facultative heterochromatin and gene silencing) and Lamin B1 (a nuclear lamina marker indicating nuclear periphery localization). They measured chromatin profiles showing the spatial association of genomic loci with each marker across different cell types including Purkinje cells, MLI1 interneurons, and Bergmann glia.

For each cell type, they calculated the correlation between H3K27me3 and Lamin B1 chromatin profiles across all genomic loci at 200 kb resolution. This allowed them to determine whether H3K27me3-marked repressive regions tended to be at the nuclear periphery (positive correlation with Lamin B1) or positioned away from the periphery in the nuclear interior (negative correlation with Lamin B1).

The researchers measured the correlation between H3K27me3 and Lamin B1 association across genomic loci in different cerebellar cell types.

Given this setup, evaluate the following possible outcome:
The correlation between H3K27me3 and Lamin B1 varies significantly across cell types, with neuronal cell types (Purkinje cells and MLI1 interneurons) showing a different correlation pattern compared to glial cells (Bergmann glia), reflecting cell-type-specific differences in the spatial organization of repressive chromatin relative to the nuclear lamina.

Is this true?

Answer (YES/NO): NO